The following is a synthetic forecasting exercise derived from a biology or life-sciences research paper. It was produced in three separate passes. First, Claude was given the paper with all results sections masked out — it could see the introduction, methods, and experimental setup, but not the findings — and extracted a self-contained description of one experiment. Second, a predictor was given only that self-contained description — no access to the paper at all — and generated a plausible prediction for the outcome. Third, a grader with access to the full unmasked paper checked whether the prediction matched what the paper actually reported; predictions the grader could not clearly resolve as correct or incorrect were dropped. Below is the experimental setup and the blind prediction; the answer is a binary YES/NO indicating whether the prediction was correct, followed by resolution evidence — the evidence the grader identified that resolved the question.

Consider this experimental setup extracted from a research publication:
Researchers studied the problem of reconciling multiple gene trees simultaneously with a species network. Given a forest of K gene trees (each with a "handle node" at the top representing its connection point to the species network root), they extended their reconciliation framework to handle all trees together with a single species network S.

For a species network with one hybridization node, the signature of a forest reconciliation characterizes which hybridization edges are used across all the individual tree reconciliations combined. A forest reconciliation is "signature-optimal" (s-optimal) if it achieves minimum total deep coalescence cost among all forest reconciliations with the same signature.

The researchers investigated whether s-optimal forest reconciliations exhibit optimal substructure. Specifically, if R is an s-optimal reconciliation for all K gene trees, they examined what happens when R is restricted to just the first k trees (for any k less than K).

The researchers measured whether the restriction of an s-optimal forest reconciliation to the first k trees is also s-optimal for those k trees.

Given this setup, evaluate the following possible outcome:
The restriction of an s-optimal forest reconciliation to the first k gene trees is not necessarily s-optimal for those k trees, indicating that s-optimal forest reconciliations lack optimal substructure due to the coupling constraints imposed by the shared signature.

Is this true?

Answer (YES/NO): NO